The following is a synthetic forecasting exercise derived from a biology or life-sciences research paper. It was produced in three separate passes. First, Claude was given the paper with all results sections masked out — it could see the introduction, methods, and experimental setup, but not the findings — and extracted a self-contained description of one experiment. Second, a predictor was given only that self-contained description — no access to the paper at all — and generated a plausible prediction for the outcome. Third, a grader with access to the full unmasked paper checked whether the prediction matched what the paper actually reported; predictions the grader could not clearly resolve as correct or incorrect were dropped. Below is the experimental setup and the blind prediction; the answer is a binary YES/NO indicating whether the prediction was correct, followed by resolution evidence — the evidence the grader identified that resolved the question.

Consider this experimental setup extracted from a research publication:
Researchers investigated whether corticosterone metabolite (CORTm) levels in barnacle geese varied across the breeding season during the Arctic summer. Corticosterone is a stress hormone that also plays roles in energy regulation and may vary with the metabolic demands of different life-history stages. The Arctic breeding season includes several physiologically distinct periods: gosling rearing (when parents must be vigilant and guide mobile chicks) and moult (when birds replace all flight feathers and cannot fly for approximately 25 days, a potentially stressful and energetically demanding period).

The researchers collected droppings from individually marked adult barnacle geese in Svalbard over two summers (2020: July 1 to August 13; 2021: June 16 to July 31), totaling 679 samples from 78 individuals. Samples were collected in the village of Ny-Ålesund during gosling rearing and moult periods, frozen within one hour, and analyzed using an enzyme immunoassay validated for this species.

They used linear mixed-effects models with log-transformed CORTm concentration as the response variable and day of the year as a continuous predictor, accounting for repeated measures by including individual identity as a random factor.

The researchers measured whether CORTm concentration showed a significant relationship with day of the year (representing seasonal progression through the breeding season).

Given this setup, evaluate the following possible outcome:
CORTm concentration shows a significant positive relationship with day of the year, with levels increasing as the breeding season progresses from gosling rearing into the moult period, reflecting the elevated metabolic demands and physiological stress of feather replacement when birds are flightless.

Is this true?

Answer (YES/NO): NO